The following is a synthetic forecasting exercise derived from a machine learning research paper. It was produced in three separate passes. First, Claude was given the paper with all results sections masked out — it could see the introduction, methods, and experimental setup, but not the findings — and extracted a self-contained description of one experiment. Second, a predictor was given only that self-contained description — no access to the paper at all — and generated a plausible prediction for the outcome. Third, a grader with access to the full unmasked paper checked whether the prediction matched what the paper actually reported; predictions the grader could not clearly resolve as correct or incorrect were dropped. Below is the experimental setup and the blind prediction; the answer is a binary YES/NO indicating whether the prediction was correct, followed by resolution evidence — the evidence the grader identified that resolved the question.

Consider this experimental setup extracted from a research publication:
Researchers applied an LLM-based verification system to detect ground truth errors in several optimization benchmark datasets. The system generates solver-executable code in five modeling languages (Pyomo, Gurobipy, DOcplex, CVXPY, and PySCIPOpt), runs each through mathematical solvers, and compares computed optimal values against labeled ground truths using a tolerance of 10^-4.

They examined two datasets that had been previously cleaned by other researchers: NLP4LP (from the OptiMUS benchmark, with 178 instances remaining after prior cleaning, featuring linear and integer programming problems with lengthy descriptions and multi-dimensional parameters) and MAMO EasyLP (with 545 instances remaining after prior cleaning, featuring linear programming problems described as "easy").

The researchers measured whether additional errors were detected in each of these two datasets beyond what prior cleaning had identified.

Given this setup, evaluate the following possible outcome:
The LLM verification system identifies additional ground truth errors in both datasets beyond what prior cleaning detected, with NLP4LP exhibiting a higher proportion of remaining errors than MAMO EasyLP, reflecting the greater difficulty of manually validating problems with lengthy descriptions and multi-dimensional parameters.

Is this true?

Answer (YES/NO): NO